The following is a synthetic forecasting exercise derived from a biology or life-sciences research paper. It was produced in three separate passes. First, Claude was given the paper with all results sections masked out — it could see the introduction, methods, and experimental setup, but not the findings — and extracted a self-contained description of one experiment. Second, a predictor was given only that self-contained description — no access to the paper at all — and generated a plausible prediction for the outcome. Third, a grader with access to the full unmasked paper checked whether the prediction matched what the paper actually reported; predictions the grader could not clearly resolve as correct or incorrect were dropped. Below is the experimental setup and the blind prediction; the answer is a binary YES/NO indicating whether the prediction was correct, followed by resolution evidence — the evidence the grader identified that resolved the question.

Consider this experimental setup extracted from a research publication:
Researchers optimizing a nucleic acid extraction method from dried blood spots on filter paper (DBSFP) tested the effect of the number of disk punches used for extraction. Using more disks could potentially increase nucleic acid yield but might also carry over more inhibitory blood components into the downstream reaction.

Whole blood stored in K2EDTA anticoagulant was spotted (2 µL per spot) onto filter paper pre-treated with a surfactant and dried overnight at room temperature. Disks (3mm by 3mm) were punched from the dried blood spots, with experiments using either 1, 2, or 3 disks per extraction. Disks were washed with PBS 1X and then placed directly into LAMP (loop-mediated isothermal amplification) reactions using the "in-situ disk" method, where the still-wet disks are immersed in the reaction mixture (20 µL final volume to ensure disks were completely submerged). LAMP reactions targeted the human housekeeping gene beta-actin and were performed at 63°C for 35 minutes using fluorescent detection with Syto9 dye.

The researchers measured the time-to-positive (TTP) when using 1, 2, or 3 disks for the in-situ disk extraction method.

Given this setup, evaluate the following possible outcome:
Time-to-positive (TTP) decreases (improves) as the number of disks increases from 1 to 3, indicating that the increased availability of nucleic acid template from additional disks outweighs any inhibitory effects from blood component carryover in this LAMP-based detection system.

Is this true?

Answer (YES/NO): NO